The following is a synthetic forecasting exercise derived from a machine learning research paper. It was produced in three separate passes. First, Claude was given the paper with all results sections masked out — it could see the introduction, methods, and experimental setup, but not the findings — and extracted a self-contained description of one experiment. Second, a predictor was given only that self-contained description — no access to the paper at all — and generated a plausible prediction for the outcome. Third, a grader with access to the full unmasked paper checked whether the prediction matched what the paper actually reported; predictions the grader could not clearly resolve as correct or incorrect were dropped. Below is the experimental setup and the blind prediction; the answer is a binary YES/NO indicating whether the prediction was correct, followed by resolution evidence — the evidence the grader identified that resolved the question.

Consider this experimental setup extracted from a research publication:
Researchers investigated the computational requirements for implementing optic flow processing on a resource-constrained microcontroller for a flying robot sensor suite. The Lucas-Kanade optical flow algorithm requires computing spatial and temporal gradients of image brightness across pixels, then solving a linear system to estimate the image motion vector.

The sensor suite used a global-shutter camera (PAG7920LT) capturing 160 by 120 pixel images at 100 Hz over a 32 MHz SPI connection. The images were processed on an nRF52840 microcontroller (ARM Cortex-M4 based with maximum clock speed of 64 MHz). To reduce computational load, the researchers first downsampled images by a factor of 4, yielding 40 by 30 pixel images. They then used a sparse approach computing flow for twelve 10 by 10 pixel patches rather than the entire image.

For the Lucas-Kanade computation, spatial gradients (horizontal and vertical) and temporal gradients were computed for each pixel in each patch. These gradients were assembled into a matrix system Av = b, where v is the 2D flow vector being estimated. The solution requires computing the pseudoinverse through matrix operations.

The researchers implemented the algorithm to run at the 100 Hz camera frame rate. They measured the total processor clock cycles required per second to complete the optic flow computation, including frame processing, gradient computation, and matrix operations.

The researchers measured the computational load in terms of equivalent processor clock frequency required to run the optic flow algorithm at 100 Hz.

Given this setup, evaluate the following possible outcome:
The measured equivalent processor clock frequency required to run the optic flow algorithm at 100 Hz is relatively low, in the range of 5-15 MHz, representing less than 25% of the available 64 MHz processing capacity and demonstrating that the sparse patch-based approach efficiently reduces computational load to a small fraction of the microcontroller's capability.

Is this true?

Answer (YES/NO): NO